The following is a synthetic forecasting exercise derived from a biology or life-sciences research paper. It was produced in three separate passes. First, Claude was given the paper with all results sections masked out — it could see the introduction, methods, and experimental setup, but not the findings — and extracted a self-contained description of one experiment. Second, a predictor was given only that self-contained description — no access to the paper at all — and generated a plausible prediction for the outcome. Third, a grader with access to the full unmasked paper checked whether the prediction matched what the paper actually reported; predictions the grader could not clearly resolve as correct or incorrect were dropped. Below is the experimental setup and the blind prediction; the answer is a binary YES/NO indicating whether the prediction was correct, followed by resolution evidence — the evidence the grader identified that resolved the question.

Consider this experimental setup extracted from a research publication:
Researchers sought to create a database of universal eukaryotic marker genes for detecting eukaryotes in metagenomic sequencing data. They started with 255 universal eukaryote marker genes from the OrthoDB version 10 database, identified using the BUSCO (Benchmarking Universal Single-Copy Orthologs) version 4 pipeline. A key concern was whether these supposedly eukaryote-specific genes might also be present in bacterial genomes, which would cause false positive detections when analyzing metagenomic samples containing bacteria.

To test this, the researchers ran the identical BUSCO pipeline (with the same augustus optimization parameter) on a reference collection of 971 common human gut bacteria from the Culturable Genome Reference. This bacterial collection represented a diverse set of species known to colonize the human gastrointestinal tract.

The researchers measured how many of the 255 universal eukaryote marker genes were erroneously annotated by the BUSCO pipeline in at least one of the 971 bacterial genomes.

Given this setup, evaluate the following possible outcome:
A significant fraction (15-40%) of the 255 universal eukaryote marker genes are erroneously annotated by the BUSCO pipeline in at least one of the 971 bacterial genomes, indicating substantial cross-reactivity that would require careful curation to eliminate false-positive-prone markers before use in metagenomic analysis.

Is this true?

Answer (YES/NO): YES